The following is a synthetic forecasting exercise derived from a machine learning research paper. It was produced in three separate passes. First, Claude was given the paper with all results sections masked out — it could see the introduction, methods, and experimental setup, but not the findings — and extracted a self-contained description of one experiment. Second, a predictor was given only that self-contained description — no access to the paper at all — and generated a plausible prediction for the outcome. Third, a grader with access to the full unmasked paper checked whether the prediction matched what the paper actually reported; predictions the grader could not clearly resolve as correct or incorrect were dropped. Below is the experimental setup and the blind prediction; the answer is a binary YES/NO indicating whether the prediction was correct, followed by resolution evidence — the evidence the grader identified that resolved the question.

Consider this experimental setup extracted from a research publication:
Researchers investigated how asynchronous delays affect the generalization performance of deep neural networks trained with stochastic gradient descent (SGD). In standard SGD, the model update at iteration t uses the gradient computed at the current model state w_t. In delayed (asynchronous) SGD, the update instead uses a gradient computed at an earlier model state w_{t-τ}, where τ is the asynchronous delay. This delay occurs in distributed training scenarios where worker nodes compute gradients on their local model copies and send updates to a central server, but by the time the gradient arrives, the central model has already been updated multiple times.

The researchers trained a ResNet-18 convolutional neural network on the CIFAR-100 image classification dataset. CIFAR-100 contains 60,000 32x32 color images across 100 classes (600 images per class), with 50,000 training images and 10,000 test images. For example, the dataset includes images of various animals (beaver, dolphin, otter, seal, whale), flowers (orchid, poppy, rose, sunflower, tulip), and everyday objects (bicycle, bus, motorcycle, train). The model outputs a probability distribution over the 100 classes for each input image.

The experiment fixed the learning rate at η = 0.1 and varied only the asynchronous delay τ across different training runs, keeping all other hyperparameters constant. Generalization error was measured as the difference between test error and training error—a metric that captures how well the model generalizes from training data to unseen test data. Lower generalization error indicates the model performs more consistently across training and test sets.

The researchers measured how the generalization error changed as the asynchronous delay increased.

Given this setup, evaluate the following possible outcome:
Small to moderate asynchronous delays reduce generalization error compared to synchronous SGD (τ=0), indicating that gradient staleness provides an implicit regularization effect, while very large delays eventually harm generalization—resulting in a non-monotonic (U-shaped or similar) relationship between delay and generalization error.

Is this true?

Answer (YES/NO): NO